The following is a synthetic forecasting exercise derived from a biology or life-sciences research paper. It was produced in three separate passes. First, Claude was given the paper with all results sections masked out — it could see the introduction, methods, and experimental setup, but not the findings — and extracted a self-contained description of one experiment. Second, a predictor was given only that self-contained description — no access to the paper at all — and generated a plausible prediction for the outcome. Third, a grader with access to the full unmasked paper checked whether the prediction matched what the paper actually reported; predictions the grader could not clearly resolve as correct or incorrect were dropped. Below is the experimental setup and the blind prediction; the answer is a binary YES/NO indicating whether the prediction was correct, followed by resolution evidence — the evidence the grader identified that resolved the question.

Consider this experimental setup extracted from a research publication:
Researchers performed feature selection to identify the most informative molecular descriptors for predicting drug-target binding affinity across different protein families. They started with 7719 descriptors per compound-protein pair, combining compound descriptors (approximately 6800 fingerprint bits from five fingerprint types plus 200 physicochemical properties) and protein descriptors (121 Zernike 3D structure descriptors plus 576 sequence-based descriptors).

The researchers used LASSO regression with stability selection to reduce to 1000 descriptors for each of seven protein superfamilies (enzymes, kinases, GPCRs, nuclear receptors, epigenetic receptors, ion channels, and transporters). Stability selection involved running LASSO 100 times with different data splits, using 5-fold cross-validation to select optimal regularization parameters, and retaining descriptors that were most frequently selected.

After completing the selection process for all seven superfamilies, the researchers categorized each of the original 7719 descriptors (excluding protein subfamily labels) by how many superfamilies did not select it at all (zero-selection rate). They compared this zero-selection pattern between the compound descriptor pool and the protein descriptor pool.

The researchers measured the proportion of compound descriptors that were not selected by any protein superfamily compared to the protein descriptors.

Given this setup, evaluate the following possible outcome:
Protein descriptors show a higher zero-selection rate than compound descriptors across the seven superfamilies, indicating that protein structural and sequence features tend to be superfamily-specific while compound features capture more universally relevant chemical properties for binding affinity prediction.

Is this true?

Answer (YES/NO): NO